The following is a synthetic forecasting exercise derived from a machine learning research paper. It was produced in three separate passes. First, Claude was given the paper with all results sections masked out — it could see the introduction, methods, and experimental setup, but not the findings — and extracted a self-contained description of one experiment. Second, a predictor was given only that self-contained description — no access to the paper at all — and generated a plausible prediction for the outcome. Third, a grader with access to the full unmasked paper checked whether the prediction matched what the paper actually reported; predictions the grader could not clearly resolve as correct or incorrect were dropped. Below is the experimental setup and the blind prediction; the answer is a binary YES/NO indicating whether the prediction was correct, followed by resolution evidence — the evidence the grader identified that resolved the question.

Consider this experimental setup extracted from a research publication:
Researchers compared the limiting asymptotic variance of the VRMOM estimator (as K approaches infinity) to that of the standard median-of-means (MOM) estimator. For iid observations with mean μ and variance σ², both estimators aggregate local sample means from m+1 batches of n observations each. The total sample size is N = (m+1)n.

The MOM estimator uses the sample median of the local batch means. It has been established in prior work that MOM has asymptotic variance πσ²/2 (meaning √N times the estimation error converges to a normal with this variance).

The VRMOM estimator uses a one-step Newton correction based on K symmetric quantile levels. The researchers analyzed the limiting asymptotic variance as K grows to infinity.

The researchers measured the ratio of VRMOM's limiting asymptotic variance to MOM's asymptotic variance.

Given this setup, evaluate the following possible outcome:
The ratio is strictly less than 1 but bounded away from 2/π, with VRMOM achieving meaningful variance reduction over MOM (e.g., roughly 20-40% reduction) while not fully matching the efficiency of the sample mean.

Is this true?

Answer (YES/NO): NO